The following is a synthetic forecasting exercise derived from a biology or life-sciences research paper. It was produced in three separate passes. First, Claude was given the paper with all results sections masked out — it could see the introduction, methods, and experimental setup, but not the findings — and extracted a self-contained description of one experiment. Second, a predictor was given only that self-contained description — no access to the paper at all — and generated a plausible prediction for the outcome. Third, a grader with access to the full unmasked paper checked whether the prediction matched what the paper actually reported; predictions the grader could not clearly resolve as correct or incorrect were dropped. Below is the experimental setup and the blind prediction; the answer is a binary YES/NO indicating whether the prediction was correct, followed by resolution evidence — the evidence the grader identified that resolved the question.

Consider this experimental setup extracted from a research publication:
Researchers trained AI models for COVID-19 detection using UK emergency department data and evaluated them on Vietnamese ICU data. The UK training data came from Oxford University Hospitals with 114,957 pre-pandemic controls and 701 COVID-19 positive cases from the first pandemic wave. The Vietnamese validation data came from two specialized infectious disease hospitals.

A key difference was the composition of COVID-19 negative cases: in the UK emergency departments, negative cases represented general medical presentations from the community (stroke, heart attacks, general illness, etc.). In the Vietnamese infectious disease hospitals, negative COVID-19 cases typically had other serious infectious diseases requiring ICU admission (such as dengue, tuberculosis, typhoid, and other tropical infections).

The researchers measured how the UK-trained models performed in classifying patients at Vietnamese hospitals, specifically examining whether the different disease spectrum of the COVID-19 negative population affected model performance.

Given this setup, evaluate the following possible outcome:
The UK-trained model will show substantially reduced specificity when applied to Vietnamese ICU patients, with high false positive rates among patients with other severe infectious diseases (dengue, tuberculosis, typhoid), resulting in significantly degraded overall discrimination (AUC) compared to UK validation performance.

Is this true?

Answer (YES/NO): YES